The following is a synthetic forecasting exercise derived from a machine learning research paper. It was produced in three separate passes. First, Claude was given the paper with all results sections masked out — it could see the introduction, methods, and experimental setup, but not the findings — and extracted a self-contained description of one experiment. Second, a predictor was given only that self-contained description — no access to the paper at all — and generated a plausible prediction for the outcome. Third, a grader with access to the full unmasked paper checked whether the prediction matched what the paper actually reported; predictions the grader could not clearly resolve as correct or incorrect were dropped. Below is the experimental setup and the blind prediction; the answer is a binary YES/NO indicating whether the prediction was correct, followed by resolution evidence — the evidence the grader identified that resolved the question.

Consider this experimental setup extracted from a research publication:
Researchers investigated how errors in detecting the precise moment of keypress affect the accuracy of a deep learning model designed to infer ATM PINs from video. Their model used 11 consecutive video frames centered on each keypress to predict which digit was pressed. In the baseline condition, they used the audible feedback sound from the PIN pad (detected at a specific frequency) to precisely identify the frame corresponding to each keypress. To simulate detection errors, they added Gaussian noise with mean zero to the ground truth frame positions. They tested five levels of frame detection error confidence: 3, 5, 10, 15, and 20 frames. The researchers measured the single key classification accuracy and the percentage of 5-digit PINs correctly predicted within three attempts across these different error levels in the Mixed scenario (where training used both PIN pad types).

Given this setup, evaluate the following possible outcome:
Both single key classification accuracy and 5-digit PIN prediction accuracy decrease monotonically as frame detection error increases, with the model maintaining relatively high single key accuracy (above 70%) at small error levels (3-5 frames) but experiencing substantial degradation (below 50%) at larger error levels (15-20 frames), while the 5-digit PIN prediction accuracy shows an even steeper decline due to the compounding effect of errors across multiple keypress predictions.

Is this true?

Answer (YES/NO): NO